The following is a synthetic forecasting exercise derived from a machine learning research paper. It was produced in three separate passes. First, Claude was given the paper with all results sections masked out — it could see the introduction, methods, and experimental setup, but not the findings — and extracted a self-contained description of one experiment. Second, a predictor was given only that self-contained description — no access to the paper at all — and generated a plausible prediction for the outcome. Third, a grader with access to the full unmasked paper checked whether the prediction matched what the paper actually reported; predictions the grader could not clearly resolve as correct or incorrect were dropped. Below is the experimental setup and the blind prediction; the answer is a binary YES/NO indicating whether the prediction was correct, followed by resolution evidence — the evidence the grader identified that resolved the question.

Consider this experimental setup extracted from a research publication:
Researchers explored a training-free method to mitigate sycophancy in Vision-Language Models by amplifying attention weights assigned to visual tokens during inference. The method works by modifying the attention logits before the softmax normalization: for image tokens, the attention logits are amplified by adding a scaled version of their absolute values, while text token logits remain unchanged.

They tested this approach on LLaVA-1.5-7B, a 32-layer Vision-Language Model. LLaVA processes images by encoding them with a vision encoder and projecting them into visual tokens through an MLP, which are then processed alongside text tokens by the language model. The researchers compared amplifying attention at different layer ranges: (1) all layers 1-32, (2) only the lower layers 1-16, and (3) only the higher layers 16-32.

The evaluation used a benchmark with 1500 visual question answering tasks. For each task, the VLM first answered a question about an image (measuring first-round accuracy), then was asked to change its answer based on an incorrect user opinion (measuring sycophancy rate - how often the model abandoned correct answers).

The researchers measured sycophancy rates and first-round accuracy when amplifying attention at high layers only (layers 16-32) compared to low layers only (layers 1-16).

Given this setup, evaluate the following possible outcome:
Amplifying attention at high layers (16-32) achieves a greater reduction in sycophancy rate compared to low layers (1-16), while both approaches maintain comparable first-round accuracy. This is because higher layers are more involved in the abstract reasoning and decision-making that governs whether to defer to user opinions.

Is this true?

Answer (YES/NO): NO